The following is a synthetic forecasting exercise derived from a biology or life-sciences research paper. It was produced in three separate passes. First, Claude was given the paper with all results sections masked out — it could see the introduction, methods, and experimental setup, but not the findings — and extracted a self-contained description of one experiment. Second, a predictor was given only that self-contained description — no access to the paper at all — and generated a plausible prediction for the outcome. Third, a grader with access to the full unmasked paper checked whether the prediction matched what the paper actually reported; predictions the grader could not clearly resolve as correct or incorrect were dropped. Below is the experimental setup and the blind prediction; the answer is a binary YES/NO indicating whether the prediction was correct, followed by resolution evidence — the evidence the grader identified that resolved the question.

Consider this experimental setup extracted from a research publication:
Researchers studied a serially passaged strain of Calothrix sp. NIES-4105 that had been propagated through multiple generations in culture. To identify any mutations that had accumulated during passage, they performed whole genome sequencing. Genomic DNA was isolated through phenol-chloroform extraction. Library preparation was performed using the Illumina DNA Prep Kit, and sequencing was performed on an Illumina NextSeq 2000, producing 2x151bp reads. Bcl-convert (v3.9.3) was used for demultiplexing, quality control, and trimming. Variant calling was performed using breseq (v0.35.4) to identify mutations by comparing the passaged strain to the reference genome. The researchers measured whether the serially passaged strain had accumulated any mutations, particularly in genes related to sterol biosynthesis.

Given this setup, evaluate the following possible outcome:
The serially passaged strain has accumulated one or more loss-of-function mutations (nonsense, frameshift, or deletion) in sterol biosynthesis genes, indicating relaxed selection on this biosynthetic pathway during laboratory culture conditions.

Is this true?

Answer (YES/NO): NO